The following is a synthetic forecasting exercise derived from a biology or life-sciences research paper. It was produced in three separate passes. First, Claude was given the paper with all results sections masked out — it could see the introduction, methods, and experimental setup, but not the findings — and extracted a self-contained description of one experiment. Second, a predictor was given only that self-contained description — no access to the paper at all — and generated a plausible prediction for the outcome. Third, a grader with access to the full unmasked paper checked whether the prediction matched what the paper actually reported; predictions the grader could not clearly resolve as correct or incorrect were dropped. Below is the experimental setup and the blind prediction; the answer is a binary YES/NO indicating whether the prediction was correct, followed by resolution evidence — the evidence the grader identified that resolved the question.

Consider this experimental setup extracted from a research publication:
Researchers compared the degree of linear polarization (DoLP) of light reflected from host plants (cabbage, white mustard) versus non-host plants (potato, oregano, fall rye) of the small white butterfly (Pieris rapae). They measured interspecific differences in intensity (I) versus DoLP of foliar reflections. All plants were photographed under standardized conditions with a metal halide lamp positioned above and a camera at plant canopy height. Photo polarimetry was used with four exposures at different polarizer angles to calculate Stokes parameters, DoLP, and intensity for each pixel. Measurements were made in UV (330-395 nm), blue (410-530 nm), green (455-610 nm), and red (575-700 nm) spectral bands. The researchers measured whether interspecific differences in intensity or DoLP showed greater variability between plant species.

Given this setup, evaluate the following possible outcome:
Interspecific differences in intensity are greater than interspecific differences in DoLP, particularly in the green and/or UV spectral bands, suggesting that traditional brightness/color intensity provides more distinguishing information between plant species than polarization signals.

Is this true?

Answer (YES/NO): NO